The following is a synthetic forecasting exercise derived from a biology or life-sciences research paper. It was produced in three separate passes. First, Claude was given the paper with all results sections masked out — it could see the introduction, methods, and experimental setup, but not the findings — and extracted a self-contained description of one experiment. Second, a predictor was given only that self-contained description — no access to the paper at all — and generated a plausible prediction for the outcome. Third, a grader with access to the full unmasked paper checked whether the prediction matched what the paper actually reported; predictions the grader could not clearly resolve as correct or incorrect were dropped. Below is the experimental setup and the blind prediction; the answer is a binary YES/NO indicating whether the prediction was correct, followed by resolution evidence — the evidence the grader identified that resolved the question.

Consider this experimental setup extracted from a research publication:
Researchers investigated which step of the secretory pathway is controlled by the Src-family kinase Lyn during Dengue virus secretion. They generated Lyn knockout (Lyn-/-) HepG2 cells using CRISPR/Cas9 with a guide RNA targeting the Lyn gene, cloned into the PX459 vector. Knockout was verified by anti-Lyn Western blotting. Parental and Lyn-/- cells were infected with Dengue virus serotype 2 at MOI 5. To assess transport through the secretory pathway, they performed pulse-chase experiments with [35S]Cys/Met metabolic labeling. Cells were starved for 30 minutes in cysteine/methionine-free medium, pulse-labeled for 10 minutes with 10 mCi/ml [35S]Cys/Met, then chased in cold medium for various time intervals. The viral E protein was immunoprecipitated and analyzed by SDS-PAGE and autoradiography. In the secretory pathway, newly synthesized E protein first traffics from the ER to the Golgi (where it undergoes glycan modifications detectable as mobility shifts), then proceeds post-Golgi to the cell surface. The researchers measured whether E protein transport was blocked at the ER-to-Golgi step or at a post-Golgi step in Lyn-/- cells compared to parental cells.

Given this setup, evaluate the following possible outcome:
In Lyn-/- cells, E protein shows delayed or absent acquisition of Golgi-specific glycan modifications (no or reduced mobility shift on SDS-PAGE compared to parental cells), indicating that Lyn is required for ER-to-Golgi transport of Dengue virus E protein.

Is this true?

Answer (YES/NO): NO